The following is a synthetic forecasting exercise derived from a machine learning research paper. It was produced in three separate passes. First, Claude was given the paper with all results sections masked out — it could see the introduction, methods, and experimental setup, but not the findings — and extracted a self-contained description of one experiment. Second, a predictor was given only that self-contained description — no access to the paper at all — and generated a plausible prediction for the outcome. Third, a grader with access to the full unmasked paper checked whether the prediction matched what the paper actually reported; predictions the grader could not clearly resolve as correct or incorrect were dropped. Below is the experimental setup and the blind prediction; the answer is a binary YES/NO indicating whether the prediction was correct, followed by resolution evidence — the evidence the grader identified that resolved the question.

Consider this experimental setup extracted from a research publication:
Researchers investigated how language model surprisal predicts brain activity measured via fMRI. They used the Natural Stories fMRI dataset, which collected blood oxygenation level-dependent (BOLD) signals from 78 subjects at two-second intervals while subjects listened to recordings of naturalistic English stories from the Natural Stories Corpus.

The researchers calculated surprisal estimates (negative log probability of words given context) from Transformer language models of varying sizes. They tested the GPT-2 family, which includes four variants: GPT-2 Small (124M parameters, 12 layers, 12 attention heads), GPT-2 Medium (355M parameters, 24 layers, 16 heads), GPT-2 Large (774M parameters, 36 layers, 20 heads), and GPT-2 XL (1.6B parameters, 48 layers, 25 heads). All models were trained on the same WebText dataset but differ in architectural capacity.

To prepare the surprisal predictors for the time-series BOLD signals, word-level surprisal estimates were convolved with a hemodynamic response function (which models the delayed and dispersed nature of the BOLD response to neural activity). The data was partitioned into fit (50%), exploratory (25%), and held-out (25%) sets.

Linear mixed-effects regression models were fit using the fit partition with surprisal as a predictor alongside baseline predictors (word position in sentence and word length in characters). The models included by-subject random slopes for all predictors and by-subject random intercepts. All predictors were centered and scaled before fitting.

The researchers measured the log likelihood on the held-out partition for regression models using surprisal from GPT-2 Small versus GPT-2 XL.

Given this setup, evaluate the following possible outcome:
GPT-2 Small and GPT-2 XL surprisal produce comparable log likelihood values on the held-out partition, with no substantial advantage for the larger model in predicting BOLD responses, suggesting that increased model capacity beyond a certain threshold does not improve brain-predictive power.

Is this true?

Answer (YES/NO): YES